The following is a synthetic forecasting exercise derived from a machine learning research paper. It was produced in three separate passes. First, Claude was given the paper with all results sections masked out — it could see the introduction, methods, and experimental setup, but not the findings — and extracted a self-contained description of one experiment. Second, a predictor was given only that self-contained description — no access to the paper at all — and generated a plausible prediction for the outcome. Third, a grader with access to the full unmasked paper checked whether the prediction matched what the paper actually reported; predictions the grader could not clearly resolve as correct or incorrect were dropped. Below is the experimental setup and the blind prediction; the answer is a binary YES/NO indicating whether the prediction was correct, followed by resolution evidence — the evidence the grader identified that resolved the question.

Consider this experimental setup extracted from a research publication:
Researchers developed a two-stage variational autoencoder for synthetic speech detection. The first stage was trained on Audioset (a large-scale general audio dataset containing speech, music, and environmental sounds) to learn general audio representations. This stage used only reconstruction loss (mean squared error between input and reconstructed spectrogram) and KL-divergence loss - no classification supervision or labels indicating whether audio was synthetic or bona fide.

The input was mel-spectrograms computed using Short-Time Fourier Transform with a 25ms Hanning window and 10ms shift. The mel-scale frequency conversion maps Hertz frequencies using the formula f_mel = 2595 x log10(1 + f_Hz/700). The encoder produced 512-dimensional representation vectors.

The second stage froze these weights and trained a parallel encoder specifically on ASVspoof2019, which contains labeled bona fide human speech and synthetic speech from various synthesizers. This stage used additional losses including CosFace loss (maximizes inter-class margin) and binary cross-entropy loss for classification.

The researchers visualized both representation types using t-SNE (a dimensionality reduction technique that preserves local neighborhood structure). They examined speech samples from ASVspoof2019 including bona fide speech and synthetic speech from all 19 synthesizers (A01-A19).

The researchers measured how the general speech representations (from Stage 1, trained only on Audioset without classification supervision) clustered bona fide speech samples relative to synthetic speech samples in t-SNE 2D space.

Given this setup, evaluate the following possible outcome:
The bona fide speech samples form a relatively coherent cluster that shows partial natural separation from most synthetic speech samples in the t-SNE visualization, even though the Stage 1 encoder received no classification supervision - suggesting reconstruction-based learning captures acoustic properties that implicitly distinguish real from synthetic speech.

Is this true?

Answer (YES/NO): NO